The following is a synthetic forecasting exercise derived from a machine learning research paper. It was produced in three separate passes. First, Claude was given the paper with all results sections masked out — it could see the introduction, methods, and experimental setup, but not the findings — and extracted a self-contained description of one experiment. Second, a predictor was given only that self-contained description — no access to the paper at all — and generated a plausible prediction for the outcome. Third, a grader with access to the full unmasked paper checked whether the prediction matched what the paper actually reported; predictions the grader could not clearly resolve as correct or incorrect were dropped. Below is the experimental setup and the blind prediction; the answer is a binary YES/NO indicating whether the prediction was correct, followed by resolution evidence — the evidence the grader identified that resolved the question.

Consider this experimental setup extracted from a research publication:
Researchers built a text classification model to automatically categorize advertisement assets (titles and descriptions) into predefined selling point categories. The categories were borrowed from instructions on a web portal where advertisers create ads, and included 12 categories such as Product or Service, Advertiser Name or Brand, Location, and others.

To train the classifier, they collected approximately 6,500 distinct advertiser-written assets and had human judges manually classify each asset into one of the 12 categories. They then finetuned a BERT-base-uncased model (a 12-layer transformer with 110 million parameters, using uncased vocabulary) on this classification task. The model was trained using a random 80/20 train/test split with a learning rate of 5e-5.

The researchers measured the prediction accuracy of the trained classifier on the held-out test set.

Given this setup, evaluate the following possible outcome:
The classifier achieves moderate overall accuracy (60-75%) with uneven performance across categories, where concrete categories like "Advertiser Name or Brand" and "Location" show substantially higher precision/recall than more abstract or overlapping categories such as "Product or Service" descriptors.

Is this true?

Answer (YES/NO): NO